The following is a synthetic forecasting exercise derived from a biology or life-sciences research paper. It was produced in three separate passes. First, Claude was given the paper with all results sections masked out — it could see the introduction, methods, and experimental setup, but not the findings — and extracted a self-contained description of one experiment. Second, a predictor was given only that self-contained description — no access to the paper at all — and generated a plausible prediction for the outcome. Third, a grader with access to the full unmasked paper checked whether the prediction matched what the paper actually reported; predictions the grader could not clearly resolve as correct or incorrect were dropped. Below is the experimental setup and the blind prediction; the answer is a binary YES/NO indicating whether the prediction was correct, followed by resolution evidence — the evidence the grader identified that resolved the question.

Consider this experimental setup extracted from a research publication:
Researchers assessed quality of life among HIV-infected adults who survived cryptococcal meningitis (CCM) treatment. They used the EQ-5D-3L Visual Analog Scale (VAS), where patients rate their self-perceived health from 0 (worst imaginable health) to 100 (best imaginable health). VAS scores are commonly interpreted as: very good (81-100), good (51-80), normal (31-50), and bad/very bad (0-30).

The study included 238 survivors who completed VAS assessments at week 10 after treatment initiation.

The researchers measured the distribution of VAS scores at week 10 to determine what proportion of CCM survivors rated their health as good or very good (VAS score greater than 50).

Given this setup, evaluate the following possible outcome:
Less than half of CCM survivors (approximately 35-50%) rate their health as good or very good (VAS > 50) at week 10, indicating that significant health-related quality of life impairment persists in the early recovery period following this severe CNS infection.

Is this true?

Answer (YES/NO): NO